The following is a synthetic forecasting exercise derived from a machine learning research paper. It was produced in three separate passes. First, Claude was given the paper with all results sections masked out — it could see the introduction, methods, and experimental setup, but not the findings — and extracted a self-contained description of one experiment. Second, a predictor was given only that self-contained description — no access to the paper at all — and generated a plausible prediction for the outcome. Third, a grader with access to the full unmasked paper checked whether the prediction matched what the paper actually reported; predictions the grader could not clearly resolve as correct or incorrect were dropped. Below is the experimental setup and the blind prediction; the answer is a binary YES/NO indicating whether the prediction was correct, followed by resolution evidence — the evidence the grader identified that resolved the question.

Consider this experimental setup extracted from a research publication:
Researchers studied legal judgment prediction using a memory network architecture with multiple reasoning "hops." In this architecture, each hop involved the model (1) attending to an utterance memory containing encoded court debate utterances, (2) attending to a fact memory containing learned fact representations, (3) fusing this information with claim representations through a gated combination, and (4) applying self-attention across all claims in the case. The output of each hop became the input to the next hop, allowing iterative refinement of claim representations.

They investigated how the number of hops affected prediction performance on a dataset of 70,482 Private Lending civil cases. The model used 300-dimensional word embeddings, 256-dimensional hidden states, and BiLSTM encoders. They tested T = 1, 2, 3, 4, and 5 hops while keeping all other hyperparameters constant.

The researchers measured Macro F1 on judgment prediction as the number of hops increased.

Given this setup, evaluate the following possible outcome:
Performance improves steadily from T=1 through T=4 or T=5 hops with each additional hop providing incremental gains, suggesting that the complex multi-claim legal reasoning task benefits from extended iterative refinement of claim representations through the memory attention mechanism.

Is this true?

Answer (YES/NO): NO